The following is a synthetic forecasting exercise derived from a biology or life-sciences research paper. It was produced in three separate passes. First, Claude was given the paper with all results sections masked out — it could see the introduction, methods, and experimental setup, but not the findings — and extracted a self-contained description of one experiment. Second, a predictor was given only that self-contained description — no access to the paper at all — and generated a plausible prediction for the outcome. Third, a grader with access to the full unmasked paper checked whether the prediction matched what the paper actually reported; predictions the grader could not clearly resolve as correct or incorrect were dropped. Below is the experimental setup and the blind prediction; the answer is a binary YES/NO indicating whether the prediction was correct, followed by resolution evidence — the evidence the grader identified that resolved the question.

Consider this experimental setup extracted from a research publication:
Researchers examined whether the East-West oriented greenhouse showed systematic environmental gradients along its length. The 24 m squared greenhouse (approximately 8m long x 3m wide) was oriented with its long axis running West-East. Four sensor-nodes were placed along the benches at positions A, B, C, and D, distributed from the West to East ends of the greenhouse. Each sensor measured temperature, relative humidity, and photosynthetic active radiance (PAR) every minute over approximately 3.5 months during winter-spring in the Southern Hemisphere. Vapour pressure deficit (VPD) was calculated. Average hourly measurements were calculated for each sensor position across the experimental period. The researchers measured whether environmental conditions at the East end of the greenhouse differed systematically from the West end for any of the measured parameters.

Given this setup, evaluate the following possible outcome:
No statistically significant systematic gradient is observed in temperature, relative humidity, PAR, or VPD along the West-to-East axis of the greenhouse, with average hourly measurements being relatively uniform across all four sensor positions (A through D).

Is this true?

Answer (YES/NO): NO